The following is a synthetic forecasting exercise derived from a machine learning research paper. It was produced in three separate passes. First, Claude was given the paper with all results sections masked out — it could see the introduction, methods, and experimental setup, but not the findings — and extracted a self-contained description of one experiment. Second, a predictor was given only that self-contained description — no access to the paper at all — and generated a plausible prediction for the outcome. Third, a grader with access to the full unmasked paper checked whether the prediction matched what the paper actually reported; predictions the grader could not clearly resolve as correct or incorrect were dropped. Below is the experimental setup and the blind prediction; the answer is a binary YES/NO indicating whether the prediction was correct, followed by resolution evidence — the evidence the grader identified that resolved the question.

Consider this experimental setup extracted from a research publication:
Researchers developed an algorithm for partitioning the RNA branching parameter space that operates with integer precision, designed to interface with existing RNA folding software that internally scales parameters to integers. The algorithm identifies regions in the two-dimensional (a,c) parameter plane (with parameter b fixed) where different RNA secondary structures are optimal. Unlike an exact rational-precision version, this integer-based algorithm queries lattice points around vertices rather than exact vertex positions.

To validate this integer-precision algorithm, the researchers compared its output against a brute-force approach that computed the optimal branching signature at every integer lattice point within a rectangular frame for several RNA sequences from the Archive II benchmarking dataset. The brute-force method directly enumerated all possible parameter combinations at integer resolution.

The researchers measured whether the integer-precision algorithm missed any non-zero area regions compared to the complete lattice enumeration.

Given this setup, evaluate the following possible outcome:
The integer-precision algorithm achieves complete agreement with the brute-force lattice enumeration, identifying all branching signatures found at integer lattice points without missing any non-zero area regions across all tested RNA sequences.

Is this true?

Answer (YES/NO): YES